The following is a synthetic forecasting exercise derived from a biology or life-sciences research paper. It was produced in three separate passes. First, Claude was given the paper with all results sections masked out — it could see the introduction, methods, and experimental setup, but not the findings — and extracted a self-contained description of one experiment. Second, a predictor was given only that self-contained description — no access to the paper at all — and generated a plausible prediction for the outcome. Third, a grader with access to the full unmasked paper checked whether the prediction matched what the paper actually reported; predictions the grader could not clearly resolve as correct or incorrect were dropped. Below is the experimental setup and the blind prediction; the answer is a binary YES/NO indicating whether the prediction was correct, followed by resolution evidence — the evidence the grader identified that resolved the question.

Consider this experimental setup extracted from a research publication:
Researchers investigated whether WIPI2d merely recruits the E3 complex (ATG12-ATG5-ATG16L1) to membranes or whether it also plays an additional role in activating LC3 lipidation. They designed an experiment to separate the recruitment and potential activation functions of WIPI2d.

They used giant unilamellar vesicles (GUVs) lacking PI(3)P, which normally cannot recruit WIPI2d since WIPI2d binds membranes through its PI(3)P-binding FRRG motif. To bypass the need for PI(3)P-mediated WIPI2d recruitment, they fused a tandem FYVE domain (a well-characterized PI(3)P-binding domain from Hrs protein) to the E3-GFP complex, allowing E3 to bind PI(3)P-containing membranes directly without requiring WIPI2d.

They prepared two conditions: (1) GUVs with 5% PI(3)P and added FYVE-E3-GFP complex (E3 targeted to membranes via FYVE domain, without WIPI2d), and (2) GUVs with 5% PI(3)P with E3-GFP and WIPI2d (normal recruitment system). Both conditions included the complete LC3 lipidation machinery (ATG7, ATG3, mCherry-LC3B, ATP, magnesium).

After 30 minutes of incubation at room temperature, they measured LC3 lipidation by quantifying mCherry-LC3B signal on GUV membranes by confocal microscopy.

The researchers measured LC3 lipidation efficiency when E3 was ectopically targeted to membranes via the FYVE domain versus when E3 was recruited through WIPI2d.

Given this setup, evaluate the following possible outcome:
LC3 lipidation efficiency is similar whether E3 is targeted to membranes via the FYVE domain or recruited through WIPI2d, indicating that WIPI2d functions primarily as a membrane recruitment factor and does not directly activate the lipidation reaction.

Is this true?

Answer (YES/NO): NO